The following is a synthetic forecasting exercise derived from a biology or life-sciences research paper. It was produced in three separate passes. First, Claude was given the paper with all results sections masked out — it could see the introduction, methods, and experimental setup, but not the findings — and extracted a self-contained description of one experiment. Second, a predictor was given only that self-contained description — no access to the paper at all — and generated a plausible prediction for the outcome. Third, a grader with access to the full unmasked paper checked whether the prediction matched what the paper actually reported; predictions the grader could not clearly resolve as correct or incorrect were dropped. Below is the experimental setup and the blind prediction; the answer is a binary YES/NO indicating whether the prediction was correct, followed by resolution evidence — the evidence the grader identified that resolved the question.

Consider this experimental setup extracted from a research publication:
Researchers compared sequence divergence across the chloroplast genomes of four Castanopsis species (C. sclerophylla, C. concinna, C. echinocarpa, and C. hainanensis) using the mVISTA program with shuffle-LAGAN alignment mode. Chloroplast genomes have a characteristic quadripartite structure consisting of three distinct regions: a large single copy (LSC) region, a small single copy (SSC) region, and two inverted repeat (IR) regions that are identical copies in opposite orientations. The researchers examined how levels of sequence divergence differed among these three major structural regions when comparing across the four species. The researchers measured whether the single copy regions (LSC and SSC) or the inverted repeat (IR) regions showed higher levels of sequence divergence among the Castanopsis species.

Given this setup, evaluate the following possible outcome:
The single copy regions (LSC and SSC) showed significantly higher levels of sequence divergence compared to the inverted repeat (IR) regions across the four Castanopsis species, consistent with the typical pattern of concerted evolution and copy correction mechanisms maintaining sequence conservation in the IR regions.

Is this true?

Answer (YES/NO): YES